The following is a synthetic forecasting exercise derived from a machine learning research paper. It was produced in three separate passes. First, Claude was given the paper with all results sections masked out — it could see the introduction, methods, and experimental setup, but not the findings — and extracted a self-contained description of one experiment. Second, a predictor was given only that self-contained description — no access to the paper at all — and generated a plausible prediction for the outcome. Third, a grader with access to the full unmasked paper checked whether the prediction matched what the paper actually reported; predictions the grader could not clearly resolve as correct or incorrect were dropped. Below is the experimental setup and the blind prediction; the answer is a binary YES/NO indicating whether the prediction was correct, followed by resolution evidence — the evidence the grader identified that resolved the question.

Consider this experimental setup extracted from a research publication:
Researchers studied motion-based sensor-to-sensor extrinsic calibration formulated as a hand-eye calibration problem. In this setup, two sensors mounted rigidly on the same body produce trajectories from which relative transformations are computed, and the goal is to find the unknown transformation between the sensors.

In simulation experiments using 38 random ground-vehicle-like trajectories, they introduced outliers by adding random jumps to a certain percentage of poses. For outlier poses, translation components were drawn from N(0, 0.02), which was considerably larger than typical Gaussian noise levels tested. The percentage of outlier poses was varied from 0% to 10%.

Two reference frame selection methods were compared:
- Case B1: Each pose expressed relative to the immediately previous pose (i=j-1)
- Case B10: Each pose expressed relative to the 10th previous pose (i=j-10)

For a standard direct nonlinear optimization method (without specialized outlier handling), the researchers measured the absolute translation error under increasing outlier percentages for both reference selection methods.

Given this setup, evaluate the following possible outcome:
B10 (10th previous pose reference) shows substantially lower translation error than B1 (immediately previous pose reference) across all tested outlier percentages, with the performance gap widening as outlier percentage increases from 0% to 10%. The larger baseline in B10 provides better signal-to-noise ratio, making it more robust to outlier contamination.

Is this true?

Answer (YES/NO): NO